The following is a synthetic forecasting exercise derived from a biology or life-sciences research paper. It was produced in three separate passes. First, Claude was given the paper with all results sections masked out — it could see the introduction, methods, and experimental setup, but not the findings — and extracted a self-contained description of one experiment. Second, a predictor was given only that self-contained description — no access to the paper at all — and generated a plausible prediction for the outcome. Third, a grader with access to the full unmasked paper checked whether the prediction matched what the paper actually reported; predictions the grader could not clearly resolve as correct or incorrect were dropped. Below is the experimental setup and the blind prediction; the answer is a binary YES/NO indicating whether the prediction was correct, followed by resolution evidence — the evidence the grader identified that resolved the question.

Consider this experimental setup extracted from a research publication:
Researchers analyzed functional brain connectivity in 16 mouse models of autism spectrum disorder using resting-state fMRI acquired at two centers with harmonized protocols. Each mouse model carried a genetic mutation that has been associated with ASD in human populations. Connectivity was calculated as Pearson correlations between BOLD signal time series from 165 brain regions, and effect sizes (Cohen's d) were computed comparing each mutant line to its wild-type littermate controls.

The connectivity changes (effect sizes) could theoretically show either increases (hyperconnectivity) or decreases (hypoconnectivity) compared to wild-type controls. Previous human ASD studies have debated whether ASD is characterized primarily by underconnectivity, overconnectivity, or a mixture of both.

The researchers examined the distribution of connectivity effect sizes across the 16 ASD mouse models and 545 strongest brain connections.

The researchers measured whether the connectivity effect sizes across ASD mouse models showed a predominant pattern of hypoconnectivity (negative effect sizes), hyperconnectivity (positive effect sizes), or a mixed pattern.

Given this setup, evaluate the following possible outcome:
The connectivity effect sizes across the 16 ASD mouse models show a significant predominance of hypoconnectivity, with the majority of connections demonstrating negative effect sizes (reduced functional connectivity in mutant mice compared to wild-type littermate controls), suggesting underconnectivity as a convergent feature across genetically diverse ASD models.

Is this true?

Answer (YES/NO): NO